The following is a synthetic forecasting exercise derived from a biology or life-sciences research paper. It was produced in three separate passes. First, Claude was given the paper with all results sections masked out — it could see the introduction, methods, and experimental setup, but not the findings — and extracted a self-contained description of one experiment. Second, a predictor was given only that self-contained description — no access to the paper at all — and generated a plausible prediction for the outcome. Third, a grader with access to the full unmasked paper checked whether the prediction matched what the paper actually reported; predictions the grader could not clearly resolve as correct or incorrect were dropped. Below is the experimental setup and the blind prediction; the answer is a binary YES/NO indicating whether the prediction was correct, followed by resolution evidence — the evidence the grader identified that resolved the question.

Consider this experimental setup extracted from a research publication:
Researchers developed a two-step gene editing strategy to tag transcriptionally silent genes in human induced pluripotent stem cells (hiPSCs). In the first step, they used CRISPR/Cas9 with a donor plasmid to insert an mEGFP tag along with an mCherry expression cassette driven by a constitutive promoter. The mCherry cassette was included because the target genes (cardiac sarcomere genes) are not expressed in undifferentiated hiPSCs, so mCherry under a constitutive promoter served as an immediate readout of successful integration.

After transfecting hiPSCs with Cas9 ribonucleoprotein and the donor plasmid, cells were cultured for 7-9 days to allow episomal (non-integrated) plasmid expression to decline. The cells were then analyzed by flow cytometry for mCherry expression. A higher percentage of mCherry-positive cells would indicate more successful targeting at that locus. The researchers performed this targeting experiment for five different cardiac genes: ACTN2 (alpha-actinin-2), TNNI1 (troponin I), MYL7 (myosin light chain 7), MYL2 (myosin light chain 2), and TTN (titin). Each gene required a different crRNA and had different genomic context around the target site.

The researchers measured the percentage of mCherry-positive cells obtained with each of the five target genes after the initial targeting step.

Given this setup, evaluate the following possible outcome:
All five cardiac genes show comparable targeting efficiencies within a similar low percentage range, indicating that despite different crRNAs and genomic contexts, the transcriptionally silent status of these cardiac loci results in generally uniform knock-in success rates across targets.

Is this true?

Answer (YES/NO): NO